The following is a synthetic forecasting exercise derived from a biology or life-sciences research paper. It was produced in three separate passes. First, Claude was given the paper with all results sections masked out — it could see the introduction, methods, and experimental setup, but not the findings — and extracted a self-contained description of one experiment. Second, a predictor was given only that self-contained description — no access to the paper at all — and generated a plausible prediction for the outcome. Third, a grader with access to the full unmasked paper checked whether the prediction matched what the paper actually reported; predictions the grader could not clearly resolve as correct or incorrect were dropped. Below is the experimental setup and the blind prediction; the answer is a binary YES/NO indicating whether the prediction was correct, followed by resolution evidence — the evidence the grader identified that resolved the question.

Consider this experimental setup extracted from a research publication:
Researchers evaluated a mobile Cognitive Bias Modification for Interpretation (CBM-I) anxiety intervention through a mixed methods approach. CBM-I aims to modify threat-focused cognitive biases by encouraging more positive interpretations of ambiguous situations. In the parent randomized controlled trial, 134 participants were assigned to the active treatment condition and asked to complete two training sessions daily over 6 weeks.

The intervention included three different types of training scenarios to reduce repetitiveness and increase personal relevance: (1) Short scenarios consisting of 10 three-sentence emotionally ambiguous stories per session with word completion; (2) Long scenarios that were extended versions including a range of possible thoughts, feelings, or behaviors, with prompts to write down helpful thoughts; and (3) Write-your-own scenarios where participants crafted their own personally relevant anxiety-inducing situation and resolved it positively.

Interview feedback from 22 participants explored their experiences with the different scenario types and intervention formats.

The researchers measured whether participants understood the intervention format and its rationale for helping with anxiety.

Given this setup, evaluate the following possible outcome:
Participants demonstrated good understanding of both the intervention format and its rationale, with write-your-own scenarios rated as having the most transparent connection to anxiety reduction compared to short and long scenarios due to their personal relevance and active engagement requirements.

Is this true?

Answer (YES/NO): NO